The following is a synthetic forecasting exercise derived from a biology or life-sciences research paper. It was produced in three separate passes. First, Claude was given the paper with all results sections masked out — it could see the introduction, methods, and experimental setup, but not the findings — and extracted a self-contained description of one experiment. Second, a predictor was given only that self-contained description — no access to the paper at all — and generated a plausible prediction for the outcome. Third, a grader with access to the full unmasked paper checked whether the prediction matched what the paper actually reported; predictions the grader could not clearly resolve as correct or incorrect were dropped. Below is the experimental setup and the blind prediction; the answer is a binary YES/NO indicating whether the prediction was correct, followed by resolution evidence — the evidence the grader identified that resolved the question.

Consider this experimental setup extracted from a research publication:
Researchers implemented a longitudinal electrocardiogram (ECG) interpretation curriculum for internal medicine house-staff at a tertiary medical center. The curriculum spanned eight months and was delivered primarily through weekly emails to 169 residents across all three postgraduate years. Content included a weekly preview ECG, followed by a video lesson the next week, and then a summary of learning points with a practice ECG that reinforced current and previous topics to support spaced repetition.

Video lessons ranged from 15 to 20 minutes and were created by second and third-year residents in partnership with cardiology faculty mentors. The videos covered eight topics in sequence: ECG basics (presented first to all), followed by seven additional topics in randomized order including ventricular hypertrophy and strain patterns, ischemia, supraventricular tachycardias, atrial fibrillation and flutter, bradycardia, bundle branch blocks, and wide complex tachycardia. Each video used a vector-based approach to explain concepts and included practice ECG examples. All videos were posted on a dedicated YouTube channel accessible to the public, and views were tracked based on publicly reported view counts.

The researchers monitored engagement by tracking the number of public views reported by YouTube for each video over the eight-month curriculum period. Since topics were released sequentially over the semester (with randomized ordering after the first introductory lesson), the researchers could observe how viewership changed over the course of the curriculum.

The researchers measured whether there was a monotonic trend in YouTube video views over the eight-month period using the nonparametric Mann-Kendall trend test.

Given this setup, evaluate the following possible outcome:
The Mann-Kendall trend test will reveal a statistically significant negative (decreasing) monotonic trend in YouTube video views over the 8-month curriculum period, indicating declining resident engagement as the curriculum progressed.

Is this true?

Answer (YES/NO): YES